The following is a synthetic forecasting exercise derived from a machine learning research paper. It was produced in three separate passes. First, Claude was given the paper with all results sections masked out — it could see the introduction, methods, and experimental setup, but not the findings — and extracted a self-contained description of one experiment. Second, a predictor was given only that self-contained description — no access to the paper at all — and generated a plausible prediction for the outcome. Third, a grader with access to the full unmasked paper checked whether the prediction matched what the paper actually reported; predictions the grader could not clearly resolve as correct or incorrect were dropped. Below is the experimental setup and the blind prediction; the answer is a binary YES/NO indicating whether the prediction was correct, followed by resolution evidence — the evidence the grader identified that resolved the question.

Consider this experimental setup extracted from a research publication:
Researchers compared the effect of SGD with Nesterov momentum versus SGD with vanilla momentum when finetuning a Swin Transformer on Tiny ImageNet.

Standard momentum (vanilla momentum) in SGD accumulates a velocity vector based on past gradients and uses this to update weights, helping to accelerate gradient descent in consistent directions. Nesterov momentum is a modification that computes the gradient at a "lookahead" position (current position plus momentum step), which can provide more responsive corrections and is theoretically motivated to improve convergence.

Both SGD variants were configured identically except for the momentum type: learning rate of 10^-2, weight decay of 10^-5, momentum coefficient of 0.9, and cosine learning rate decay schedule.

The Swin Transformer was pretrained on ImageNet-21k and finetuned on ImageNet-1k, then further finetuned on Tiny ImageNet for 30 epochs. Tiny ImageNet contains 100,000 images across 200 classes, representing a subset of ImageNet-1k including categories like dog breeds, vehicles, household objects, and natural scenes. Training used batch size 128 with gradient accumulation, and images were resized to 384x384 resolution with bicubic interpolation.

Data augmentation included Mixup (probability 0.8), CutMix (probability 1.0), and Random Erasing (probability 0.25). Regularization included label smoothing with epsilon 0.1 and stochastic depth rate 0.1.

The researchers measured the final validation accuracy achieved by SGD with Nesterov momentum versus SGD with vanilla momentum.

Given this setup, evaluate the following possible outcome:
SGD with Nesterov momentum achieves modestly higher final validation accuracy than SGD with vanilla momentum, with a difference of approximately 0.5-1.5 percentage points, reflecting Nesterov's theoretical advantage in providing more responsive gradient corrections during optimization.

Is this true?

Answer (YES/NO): NO